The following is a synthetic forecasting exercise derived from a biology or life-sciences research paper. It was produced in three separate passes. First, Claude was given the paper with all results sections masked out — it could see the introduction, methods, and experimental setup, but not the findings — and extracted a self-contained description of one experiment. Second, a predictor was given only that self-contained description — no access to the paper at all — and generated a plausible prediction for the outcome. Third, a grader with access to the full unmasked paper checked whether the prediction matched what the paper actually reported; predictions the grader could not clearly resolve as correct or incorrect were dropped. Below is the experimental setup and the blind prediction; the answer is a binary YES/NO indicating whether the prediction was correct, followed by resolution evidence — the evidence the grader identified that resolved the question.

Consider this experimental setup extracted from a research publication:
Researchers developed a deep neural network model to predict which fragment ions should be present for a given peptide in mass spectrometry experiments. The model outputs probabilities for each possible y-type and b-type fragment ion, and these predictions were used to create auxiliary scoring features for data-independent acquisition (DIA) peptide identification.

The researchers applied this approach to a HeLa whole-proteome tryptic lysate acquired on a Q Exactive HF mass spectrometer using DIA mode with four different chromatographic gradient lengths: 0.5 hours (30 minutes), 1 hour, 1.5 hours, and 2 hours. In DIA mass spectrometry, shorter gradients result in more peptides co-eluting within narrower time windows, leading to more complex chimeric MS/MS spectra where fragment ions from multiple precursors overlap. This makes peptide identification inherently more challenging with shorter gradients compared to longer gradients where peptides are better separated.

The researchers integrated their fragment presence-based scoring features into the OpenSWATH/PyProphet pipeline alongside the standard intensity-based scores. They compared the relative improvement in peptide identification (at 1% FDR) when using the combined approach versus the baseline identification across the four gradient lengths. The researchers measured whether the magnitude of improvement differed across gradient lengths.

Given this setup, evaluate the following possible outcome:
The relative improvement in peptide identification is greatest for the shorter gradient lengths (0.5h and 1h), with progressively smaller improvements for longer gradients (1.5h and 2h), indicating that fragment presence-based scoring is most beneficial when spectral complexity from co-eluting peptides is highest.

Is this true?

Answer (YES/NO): YES